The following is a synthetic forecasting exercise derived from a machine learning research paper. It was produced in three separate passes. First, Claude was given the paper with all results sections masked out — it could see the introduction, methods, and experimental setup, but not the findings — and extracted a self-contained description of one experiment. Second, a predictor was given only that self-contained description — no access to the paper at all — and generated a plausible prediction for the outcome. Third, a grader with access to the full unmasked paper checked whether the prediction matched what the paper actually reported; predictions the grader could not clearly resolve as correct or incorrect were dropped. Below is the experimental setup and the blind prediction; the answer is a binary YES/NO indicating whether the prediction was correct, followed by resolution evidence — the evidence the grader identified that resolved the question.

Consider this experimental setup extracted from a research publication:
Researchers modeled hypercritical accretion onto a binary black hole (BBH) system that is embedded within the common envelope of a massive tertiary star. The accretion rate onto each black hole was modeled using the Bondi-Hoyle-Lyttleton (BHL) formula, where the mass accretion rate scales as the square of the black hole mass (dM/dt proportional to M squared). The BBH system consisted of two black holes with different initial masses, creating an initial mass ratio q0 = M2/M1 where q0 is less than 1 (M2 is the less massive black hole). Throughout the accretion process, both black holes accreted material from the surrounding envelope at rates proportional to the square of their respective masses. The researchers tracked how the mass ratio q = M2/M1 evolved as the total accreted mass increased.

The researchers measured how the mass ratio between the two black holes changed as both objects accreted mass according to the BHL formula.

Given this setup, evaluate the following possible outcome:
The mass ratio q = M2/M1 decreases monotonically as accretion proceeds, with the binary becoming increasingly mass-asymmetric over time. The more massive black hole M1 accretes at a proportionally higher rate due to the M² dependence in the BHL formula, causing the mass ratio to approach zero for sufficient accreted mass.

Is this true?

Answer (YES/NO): NO